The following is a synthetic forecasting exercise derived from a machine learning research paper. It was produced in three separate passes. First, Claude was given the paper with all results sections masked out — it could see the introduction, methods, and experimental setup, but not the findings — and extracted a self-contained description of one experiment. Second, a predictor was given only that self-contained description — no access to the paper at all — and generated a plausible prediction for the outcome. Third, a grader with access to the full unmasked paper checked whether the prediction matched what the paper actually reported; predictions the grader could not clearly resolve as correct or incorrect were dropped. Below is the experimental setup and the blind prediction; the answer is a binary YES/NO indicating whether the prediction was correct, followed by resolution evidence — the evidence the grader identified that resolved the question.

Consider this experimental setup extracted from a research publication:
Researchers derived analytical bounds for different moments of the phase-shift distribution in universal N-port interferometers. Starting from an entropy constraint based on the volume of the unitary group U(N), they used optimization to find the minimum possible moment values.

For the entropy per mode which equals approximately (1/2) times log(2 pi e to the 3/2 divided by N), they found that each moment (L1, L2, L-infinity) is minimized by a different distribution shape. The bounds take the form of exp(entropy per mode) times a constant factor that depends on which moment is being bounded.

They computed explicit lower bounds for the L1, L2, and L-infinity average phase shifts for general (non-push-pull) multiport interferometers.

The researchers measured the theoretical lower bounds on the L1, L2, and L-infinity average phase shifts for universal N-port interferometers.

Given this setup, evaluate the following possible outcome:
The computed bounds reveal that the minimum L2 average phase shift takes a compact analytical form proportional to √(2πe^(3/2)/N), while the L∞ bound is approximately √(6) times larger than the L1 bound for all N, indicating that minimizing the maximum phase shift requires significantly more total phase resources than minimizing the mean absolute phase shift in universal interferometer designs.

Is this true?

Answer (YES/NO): NO